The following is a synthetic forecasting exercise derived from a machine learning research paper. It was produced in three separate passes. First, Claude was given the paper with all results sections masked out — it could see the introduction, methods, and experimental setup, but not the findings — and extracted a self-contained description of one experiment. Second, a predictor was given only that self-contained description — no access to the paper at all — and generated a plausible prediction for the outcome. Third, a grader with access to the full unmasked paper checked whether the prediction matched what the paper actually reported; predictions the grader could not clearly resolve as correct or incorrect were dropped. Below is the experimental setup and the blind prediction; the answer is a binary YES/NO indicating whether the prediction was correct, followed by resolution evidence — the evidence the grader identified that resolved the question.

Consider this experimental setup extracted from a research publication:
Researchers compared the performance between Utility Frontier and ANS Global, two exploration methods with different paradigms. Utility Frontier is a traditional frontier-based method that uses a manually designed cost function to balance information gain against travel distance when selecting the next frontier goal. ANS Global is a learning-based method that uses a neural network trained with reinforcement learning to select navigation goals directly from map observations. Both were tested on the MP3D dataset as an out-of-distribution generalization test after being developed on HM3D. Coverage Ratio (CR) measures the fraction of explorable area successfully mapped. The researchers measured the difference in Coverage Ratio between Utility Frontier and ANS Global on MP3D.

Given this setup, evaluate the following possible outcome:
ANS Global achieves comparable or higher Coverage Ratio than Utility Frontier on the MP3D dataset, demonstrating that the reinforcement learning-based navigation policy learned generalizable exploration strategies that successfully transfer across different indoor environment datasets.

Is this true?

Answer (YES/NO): YES